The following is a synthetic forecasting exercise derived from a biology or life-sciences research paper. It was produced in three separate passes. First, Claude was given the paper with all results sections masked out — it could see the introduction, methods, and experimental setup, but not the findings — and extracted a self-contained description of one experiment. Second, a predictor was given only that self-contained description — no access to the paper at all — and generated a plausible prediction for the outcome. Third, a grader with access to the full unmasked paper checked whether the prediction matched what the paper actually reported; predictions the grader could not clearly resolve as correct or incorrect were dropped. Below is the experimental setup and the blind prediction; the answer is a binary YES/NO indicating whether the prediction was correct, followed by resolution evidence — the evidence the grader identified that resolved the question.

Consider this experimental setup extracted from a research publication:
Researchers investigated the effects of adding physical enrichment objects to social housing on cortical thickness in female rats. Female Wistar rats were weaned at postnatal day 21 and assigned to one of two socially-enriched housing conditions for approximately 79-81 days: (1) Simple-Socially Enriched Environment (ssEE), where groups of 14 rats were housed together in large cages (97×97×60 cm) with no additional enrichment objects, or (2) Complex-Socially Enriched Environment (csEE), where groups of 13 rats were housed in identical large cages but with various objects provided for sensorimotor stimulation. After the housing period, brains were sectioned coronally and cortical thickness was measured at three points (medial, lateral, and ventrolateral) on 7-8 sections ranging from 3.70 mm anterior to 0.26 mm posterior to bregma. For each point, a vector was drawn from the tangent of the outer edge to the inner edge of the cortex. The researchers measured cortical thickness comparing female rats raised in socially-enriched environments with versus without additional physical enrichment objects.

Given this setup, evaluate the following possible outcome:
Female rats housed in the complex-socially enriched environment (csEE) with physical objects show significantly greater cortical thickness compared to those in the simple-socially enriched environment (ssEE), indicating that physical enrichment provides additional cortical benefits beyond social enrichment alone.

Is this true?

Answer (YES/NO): YES